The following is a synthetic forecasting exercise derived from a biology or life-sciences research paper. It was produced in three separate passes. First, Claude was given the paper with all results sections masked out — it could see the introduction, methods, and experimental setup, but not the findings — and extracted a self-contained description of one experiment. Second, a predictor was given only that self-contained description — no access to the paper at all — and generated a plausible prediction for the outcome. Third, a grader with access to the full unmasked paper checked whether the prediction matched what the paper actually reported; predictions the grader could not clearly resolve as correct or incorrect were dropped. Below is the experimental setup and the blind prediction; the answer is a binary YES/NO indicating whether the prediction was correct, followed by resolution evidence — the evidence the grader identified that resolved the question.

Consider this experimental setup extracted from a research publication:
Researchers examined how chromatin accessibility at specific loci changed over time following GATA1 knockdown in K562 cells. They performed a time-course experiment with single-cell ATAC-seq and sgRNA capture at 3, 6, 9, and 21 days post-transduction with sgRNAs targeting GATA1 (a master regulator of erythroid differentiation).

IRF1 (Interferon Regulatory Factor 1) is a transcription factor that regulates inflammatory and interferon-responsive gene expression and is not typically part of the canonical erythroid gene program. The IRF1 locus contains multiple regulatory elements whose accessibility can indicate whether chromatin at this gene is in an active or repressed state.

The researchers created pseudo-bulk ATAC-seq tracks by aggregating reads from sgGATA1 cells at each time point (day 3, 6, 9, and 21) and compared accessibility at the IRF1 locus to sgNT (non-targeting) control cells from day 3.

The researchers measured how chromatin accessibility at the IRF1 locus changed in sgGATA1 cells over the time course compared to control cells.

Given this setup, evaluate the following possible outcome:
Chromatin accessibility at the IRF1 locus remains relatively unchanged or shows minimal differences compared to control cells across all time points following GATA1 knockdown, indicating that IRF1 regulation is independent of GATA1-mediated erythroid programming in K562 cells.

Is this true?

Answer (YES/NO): NO